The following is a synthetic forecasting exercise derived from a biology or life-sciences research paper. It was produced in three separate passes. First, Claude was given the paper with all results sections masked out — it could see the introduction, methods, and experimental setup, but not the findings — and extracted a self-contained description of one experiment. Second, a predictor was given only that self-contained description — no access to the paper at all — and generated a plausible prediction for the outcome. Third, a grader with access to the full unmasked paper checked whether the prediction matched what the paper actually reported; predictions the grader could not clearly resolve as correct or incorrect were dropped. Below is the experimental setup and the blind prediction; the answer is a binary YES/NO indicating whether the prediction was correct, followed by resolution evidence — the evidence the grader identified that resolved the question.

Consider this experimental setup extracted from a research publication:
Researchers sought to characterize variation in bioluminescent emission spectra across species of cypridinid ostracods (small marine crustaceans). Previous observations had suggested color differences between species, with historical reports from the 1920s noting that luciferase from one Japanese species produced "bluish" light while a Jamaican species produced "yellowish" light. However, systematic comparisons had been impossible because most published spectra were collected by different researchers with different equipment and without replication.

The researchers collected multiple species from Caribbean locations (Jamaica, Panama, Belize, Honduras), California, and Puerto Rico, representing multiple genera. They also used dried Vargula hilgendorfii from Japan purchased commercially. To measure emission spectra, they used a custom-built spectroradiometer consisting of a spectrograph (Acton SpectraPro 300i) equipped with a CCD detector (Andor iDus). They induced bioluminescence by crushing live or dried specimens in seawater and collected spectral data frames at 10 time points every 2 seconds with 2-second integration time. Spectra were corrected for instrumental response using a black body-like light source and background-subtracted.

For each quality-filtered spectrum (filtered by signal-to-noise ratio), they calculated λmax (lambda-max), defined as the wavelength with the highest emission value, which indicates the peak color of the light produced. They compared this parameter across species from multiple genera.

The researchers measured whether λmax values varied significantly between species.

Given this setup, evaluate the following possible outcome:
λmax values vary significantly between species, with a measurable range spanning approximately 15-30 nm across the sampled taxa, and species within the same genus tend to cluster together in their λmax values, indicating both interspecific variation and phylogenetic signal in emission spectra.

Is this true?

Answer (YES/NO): YES